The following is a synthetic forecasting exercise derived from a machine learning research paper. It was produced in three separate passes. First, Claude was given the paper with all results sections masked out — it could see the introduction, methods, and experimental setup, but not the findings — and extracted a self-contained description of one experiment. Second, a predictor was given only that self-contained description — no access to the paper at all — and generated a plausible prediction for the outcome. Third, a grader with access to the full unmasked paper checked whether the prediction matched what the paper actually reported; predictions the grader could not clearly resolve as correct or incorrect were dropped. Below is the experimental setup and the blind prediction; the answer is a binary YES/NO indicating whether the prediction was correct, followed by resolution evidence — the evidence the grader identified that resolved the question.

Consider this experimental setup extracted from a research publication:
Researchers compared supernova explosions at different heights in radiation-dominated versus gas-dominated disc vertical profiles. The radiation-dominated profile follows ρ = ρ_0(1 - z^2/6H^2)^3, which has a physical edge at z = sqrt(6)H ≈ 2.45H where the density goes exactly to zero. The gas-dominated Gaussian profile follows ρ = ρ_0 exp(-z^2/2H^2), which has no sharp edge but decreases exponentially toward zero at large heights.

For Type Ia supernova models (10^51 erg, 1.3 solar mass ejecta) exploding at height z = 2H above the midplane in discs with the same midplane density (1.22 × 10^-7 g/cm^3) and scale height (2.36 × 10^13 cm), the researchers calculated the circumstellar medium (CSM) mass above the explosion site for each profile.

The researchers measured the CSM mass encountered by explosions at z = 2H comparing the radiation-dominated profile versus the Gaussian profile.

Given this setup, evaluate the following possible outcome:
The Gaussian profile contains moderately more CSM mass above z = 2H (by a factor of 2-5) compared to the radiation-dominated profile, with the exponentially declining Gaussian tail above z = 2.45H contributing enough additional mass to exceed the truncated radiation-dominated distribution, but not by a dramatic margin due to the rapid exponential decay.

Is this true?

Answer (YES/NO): NO